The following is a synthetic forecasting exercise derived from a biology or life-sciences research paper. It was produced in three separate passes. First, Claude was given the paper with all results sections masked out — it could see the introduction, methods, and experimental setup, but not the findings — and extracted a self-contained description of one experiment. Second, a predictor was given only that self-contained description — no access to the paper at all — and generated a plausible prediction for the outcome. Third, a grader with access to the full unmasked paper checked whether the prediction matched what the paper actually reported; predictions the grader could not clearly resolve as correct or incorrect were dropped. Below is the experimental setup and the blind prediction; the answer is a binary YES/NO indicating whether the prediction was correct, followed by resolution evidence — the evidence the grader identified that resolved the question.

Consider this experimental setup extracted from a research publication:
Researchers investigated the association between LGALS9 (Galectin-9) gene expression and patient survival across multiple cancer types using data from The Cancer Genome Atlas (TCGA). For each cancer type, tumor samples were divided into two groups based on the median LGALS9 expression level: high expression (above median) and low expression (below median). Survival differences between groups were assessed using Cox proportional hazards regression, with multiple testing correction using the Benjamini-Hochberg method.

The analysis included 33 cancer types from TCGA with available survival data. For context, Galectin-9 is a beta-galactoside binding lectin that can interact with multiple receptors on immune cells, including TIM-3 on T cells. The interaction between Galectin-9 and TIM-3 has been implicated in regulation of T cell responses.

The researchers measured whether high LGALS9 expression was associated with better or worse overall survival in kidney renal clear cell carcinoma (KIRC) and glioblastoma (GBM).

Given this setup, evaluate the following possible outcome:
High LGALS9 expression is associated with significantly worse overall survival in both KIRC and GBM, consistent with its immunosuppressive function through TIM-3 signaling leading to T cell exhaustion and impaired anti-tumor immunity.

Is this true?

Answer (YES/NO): YES